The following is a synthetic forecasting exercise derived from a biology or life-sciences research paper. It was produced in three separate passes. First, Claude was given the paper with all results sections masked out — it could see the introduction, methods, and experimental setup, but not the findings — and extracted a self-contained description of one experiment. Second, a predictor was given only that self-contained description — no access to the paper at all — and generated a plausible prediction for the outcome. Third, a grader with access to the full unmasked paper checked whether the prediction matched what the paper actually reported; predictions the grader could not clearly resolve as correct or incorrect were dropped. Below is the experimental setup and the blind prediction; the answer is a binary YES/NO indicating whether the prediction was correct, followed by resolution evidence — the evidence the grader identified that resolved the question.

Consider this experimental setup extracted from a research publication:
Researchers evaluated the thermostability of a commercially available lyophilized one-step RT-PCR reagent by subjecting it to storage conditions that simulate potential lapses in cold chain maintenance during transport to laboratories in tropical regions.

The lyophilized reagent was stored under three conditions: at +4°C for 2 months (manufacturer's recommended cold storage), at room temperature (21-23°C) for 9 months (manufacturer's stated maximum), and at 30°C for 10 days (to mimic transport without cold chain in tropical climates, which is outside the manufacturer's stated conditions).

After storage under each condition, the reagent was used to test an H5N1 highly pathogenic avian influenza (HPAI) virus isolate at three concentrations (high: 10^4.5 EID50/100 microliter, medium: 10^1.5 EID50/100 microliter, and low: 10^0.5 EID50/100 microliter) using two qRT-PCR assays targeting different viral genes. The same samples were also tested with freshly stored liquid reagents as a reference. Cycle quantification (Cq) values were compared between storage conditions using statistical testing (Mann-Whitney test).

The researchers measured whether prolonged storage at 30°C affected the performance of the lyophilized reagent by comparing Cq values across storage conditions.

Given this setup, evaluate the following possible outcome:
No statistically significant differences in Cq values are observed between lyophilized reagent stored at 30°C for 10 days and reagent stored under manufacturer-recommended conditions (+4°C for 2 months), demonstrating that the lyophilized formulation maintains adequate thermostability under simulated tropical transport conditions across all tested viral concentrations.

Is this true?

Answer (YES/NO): YES